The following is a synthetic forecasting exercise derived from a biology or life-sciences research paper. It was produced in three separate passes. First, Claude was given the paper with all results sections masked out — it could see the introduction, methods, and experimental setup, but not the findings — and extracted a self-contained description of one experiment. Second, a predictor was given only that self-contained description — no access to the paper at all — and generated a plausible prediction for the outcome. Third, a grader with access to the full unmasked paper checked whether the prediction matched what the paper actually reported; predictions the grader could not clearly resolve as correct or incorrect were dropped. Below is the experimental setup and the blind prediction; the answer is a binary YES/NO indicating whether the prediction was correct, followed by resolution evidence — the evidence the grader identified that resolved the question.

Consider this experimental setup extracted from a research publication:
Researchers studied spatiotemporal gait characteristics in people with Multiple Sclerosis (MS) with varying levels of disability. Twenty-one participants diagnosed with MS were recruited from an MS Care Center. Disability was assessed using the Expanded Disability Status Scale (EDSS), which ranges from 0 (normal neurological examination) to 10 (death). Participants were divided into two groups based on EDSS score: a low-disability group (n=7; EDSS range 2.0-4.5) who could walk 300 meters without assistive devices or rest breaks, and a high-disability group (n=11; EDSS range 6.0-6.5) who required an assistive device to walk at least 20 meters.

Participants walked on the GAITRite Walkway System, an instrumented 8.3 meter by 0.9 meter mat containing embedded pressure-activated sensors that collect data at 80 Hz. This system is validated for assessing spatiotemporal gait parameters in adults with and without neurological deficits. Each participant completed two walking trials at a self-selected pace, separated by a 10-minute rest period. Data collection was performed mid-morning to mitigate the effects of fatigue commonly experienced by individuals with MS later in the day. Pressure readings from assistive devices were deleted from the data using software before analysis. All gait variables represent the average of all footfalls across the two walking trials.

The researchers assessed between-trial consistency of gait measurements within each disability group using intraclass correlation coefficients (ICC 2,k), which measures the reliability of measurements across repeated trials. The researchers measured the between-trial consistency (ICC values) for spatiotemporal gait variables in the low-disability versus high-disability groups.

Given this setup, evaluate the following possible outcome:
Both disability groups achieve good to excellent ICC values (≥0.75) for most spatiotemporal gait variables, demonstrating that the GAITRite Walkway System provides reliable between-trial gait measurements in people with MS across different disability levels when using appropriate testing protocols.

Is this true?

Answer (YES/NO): NO